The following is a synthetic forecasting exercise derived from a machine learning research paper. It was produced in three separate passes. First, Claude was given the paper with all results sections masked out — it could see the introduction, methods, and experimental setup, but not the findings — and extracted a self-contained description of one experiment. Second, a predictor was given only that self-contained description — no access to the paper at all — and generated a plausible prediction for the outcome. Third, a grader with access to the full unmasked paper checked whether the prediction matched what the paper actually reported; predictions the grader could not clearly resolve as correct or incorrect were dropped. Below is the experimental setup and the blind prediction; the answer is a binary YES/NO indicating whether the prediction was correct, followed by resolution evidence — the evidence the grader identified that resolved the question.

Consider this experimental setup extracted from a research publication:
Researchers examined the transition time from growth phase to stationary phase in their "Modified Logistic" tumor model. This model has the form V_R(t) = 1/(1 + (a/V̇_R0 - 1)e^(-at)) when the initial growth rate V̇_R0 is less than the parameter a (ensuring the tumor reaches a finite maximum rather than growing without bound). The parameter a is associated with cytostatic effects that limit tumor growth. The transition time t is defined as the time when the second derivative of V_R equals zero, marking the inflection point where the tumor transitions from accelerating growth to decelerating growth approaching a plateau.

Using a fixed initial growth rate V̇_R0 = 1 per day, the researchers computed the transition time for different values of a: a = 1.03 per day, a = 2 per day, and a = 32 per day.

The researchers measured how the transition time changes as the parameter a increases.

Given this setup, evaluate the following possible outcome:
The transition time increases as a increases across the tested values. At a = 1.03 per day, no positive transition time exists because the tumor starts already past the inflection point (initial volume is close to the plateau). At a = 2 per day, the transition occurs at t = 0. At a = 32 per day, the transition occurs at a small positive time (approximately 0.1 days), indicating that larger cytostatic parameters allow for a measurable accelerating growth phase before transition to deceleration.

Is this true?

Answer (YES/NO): NO